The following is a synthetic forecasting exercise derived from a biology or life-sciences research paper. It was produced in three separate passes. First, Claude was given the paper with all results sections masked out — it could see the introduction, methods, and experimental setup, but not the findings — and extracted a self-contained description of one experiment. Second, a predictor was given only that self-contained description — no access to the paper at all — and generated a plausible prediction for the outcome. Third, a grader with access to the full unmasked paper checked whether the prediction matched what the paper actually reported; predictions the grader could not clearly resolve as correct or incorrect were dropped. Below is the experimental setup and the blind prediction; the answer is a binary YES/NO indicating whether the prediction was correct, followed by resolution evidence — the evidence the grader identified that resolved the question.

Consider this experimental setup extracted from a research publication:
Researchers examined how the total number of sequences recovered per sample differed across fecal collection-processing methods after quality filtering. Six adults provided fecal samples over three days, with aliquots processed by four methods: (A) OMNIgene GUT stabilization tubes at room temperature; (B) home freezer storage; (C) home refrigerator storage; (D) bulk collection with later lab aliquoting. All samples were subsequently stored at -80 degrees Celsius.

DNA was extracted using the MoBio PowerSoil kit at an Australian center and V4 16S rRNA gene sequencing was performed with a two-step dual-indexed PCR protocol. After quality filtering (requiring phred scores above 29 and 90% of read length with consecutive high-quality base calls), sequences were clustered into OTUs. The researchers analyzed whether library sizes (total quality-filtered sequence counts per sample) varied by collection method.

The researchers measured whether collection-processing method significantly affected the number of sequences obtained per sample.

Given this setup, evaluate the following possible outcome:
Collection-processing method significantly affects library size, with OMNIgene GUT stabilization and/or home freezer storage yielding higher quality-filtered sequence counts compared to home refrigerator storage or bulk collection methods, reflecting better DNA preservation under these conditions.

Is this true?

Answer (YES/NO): NO